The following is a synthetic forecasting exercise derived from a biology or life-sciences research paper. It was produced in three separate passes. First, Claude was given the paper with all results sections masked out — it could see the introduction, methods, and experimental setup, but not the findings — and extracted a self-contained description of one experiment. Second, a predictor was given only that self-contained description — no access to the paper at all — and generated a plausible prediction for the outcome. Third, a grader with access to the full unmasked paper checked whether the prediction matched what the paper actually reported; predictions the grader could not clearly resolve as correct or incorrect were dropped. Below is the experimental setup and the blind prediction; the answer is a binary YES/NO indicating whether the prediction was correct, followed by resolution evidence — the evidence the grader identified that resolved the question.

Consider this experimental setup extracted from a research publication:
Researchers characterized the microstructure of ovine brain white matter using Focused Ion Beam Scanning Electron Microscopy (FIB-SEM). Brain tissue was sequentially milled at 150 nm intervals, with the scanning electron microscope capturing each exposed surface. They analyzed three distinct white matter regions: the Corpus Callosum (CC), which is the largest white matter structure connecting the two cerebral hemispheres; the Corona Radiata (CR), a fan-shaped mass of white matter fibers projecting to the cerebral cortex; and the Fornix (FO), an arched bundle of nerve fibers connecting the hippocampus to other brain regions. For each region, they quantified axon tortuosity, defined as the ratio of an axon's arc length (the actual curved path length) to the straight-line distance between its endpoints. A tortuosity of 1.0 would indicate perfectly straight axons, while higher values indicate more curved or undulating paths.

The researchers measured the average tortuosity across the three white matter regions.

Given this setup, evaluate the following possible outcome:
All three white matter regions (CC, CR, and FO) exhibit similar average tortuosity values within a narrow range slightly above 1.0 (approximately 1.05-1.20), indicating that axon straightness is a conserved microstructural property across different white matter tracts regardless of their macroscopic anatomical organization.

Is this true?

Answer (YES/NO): YES